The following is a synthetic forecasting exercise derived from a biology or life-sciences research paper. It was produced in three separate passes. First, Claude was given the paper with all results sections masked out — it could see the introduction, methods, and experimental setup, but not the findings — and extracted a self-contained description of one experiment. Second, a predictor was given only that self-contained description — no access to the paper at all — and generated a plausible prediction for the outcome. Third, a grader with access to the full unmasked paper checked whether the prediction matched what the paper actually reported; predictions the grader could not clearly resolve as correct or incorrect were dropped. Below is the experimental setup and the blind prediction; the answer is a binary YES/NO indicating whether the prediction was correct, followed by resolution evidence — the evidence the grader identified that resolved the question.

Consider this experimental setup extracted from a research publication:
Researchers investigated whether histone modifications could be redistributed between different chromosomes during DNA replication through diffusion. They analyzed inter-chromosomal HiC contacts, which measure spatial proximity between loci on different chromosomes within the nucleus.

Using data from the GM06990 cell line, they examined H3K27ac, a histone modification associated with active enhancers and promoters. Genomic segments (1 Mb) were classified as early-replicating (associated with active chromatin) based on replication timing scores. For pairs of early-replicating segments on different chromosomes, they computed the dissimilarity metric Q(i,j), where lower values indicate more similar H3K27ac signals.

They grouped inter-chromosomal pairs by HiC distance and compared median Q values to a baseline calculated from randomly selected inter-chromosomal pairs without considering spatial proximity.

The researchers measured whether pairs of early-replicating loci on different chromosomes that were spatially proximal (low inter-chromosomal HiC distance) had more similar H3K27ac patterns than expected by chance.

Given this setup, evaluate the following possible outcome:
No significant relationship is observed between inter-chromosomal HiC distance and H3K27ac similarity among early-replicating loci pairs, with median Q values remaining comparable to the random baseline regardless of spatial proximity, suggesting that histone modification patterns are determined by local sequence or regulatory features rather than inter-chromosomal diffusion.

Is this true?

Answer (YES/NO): NO